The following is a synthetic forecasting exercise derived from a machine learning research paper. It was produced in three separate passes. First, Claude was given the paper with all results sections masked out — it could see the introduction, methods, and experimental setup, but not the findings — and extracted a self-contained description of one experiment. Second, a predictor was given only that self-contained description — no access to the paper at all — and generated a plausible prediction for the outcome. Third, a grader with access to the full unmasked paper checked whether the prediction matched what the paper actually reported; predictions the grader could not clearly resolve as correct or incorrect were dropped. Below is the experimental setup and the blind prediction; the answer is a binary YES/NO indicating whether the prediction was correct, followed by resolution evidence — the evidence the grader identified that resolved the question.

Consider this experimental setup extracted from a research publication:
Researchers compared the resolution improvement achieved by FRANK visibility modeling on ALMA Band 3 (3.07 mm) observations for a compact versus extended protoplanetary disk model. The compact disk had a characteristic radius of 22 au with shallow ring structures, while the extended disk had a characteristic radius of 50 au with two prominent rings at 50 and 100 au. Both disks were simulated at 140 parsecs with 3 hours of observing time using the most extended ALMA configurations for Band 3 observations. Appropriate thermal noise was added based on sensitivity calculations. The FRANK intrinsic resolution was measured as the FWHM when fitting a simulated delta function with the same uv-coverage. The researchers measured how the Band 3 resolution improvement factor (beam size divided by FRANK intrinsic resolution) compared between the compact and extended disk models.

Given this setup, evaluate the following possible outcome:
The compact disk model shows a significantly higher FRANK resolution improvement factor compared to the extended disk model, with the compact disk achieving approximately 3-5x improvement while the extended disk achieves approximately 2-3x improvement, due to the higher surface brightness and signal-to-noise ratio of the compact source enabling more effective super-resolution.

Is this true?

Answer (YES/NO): NO